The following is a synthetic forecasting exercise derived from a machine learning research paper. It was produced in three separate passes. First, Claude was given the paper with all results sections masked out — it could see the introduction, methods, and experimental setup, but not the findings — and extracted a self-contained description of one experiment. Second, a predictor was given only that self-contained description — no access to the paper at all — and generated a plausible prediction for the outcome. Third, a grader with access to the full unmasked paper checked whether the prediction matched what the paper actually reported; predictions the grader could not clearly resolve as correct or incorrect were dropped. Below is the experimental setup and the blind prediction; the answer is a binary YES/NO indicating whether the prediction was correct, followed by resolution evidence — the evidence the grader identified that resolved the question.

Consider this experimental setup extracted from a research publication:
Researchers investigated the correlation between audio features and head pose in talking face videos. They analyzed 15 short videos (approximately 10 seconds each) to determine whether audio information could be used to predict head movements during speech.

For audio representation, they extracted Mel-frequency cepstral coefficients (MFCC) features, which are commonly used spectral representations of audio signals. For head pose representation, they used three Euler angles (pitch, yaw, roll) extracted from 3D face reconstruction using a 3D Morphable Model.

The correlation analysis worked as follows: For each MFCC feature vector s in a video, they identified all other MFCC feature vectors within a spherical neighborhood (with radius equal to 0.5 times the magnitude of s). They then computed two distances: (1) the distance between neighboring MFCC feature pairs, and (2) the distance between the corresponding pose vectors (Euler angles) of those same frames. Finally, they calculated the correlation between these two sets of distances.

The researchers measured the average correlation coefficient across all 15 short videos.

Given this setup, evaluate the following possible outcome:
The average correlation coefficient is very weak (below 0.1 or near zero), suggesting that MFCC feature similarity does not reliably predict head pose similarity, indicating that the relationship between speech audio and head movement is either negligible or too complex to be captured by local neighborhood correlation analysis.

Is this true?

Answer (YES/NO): NO